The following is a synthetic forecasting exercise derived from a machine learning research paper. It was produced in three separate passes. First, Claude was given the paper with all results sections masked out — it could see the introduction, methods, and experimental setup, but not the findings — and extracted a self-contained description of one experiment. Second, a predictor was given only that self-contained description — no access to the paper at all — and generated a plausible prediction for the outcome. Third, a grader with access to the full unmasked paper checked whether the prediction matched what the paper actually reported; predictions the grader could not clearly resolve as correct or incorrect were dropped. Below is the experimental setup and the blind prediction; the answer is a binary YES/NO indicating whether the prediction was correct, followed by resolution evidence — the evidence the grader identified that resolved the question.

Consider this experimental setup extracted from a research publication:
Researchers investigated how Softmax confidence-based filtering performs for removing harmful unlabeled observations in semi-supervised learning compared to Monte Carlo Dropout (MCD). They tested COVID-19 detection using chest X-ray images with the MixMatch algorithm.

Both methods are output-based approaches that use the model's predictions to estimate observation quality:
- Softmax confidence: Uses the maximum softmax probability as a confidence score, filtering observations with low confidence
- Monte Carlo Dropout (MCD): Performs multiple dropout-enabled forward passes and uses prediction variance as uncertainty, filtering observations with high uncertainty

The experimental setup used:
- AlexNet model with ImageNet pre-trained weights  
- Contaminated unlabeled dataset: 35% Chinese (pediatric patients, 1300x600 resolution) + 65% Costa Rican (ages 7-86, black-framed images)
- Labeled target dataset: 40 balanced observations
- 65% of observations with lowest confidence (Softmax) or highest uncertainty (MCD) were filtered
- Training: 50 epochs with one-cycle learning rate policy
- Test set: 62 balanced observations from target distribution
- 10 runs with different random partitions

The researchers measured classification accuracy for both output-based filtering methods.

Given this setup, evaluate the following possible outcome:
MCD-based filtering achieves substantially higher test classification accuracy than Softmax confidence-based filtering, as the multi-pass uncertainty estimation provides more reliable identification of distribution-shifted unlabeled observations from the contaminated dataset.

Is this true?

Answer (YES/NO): NO